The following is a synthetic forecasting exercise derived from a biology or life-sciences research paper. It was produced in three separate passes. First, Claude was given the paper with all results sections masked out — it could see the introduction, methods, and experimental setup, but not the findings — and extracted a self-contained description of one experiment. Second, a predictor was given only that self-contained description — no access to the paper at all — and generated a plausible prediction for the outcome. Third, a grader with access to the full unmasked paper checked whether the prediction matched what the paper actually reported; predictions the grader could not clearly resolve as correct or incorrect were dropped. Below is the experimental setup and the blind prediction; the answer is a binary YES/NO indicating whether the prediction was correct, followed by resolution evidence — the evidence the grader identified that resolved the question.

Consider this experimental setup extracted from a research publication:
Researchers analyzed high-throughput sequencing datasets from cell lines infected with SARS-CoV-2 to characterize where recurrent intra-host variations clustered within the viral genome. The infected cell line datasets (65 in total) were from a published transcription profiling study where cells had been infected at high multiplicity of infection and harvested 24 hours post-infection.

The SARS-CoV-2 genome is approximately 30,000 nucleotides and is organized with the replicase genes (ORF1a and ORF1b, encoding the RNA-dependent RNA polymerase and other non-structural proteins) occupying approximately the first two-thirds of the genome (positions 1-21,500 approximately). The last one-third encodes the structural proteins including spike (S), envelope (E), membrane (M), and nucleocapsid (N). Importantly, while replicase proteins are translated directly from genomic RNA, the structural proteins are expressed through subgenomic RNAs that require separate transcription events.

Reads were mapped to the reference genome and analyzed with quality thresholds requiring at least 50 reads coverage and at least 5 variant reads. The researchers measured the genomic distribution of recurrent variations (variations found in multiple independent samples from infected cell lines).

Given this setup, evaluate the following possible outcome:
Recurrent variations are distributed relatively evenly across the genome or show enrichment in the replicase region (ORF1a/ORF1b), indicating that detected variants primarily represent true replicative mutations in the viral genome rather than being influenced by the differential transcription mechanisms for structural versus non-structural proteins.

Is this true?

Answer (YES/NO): NO